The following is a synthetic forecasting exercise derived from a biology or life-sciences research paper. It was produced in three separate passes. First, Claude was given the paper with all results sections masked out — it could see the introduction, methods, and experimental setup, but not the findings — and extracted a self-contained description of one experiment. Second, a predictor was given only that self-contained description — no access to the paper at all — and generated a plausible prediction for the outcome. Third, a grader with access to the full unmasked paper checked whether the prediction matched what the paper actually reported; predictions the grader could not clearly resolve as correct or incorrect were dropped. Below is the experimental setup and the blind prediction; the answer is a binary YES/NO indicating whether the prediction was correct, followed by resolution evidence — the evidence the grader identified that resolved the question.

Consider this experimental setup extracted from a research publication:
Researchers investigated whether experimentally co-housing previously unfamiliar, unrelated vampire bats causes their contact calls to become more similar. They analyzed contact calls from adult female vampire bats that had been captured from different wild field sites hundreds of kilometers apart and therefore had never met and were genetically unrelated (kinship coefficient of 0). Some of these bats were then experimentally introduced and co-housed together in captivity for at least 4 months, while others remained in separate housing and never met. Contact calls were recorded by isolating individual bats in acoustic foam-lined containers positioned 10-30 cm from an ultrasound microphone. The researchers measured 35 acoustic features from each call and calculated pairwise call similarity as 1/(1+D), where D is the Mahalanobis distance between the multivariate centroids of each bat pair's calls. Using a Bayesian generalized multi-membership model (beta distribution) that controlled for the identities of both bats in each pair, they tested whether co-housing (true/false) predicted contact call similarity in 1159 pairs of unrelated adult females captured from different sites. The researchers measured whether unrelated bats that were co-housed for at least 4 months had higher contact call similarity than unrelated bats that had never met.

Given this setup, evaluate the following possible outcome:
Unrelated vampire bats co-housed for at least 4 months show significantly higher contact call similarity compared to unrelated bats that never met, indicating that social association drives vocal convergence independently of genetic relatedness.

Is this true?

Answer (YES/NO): YES